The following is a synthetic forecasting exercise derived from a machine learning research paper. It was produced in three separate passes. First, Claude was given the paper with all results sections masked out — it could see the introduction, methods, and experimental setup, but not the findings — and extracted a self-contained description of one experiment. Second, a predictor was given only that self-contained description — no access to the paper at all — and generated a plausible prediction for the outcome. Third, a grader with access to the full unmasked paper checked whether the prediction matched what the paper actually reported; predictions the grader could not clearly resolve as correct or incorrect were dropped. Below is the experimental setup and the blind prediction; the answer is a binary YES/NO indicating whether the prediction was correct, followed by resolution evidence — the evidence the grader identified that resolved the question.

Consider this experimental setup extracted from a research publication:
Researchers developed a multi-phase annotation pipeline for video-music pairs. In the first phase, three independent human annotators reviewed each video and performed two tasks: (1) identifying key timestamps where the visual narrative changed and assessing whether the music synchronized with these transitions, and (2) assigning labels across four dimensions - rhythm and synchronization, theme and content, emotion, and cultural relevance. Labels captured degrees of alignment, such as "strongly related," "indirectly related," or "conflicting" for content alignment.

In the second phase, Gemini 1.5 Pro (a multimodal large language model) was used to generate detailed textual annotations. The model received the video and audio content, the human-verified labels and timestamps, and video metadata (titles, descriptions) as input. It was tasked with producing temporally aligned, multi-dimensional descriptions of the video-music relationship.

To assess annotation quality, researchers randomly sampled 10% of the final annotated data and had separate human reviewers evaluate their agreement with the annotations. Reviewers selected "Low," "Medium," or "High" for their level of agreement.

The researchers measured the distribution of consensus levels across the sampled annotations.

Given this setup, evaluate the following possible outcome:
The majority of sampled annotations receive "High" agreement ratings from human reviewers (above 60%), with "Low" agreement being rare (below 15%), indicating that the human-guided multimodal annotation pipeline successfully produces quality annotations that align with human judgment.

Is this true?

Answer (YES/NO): YES